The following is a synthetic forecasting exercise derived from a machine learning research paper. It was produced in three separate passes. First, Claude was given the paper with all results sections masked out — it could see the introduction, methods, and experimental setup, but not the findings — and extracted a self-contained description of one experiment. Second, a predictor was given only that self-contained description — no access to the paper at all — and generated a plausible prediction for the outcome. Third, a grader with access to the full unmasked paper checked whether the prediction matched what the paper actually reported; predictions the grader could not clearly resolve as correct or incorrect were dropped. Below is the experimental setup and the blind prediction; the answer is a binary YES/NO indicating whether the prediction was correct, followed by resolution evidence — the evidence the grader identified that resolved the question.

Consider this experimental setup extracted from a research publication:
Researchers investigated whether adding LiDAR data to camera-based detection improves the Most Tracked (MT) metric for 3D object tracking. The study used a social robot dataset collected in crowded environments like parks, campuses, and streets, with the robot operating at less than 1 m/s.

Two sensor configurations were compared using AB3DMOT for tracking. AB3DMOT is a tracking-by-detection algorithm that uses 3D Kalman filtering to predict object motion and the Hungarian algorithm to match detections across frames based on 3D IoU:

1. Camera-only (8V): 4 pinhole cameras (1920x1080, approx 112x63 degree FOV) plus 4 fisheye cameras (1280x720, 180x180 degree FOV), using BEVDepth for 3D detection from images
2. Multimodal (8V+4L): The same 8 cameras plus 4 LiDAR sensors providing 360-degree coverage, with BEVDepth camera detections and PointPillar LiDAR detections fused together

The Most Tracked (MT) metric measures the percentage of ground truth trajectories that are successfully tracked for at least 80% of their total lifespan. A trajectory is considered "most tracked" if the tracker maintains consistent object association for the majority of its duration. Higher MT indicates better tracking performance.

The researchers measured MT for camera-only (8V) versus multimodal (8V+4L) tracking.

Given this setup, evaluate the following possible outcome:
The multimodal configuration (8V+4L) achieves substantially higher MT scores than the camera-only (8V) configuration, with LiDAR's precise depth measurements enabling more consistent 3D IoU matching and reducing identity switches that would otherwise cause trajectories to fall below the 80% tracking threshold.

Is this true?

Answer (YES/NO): YES